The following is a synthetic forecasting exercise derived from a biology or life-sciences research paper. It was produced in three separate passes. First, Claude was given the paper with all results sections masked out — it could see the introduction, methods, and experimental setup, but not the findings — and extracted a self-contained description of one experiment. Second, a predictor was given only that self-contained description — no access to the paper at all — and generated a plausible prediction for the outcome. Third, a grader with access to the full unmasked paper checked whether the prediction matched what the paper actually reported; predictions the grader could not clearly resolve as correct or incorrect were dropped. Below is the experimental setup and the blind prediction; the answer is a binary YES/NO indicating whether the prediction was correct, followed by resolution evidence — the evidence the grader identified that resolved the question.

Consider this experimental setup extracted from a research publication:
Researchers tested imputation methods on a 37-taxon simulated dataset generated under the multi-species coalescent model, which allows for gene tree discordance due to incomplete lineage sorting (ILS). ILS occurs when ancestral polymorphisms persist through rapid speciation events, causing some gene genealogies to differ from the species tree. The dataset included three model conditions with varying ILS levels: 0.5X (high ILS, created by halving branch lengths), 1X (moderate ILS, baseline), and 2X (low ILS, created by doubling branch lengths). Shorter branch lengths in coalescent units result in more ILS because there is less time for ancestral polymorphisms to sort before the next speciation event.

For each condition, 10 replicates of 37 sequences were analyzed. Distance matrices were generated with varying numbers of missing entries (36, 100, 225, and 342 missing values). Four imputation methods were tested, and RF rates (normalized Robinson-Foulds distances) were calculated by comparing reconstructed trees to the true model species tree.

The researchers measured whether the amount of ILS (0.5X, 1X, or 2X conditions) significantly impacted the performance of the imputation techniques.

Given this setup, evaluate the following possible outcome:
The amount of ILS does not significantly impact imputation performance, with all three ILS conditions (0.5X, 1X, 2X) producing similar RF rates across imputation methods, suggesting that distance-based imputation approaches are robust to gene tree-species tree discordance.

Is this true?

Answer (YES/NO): YES